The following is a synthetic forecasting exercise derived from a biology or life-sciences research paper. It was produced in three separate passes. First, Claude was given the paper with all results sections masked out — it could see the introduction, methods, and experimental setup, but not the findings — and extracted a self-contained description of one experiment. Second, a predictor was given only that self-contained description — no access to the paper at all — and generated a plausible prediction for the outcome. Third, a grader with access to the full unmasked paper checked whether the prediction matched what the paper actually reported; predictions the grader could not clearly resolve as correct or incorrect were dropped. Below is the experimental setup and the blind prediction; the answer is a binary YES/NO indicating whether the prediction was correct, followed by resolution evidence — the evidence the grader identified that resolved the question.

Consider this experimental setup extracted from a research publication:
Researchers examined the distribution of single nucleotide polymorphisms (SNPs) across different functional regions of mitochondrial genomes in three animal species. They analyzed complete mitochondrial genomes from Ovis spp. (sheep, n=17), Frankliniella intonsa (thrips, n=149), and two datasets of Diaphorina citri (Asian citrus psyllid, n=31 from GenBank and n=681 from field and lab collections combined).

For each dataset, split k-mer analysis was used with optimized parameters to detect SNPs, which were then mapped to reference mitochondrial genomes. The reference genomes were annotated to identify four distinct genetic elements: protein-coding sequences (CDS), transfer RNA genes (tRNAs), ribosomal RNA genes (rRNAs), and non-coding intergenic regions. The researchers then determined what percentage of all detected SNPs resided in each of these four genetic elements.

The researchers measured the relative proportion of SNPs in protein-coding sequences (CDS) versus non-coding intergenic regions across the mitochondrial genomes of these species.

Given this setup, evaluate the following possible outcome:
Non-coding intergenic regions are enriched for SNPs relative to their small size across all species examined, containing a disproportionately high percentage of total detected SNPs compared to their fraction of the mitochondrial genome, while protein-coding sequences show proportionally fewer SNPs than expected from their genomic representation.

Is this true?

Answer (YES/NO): NO